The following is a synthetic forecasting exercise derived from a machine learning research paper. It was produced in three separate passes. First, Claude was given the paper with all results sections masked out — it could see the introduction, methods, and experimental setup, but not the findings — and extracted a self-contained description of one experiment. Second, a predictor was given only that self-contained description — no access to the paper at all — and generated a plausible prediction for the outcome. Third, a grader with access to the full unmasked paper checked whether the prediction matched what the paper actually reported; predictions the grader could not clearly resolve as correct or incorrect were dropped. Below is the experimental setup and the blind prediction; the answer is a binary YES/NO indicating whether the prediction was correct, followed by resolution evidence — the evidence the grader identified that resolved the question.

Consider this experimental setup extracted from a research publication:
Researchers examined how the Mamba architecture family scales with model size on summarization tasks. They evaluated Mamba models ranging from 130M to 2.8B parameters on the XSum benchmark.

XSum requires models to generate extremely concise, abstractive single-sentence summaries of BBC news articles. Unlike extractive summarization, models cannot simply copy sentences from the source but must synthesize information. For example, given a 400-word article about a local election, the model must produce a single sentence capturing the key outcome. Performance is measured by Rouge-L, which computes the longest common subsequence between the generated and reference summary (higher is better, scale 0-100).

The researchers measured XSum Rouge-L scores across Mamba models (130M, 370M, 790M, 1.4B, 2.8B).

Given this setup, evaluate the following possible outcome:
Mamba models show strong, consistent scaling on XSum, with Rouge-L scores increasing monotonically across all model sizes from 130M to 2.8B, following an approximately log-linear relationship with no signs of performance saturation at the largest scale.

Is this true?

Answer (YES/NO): NO